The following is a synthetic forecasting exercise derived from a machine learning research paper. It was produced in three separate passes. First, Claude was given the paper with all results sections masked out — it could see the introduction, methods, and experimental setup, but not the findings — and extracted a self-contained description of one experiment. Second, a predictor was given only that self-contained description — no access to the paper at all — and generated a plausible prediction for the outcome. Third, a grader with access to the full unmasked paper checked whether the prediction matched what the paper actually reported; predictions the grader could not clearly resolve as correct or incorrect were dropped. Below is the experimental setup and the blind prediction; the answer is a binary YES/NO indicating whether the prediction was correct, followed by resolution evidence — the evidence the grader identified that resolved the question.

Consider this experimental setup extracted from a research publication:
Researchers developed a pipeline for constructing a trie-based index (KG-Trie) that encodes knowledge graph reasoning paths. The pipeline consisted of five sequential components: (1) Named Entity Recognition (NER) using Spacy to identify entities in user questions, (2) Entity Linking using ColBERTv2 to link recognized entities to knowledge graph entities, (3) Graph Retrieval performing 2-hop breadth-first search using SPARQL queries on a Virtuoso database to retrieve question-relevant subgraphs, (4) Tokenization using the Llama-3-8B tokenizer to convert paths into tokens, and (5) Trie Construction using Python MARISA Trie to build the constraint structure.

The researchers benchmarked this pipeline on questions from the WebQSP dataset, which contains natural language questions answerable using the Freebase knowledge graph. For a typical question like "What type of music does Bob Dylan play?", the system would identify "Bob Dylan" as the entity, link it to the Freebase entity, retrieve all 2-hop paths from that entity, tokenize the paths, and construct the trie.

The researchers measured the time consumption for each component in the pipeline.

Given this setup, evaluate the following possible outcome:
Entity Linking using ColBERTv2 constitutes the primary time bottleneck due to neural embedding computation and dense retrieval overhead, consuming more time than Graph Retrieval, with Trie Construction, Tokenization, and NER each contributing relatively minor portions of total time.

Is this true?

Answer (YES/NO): NO